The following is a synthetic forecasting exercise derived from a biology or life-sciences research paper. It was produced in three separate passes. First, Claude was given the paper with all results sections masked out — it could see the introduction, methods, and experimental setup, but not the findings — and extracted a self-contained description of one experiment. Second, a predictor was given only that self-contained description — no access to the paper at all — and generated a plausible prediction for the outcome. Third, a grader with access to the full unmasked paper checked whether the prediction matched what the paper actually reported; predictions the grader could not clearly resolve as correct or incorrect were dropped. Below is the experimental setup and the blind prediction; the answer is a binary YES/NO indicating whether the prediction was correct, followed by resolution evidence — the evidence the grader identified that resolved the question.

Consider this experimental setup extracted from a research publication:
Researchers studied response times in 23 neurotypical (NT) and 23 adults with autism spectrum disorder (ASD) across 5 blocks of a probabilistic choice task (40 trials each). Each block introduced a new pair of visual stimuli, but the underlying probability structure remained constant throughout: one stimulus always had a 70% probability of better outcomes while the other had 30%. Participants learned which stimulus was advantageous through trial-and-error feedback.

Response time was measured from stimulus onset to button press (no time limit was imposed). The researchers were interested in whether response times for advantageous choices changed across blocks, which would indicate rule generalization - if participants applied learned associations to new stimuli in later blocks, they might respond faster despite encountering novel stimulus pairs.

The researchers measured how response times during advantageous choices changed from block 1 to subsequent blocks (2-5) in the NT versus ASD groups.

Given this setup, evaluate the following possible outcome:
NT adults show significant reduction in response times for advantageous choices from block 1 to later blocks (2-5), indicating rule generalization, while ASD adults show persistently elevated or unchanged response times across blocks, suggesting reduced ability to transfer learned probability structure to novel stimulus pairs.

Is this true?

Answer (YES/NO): NO